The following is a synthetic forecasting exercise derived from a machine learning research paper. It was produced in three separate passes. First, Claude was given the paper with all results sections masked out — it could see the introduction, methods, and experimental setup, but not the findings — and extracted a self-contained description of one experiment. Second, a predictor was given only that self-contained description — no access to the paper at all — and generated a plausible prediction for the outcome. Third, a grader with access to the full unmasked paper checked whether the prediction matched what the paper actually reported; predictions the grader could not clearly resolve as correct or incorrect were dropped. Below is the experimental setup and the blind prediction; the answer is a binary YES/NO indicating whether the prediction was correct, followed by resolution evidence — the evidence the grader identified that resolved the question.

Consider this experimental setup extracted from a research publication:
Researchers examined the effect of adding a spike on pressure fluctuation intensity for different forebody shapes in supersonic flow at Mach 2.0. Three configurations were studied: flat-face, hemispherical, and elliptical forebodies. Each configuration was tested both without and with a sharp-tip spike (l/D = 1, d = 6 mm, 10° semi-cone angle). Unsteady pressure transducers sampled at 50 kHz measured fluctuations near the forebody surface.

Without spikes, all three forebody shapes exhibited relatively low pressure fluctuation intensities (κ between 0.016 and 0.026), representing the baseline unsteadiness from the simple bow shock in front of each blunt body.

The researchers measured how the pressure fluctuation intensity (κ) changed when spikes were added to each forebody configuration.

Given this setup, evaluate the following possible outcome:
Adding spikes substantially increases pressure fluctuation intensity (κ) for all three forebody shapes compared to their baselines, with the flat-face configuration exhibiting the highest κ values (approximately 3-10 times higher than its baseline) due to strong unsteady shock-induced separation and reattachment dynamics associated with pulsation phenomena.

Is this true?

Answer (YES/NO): NO